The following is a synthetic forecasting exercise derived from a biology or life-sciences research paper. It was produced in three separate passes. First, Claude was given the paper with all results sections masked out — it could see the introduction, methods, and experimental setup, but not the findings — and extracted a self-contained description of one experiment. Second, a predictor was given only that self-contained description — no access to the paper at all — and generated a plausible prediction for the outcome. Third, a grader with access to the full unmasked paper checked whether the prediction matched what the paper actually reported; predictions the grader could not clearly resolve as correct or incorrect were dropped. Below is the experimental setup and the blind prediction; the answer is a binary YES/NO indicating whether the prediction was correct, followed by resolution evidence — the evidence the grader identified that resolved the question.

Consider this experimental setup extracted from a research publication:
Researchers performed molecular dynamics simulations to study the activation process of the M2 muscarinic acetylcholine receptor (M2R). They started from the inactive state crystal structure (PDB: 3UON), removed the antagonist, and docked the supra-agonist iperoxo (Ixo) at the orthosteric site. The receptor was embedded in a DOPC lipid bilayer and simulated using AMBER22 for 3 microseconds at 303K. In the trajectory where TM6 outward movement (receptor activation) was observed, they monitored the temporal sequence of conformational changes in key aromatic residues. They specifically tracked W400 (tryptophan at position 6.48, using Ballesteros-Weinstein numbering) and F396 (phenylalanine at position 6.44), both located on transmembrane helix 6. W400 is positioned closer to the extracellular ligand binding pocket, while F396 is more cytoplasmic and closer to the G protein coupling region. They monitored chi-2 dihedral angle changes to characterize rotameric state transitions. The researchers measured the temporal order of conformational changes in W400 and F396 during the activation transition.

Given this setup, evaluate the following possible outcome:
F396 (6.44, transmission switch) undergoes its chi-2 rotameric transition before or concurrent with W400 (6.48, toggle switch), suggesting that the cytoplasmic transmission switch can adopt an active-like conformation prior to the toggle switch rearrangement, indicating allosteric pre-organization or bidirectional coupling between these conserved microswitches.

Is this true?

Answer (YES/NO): NO